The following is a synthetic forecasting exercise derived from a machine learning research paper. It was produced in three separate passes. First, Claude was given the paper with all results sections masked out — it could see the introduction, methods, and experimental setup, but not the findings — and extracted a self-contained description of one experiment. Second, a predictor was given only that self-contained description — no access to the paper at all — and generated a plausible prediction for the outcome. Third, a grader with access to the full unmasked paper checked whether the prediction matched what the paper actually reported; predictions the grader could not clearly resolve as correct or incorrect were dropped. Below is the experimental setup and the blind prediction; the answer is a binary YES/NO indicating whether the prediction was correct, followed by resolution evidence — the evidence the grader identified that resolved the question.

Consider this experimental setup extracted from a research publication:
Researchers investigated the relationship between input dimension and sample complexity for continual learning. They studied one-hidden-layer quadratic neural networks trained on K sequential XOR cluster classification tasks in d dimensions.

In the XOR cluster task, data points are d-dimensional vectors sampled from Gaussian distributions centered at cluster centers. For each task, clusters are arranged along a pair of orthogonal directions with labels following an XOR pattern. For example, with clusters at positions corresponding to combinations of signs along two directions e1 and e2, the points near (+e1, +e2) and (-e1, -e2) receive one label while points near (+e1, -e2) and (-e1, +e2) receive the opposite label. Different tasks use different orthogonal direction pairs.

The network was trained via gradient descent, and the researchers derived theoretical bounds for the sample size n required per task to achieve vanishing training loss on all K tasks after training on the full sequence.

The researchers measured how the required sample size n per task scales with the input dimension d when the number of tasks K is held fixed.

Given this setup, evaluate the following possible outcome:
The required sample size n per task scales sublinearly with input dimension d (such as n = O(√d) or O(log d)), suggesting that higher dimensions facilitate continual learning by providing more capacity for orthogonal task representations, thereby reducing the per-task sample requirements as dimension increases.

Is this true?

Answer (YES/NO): NO